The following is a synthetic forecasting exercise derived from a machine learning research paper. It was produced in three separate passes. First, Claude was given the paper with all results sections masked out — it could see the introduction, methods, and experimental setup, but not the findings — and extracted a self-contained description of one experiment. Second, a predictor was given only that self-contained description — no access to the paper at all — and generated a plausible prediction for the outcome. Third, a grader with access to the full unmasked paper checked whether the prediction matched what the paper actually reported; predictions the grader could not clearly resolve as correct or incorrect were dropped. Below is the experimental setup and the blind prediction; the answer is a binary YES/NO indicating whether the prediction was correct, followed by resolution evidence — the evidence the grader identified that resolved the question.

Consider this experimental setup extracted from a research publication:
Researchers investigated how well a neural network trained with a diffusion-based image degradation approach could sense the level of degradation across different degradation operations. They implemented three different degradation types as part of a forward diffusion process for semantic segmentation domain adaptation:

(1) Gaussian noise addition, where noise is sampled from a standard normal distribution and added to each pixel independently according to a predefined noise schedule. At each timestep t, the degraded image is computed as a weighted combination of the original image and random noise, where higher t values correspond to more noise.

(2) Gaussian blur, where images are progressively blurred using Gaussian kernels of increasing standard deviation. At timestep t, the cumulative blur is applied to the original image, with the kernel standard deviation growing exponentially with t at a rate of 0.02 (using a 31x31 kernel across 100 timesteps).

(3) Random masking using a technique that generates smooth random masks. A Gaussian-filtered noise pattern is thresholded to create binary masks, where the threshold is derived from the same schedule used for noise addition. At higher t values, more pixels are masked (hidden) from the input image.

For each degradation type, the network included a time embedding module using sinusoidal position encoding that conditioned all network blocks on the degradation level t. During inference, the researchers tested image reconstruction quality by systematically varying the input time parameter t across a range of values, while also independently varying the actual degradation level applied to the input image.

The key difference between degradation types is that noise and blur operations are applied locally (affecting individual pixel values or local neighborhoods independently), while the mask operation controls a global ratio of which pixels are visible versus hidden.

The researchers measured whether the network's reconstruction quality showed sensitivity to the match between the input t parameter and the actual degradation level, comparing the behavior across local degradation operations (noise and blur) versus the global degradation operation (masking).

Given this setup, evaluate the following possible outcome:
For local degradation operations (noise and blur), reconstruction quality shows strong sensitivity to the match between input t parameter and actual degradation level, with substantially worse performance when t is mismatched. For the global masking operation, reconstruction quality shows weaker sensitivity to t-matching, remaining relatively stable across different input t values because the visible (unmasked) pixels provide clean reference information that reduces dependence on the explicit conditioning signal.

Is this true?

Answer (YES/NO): YES